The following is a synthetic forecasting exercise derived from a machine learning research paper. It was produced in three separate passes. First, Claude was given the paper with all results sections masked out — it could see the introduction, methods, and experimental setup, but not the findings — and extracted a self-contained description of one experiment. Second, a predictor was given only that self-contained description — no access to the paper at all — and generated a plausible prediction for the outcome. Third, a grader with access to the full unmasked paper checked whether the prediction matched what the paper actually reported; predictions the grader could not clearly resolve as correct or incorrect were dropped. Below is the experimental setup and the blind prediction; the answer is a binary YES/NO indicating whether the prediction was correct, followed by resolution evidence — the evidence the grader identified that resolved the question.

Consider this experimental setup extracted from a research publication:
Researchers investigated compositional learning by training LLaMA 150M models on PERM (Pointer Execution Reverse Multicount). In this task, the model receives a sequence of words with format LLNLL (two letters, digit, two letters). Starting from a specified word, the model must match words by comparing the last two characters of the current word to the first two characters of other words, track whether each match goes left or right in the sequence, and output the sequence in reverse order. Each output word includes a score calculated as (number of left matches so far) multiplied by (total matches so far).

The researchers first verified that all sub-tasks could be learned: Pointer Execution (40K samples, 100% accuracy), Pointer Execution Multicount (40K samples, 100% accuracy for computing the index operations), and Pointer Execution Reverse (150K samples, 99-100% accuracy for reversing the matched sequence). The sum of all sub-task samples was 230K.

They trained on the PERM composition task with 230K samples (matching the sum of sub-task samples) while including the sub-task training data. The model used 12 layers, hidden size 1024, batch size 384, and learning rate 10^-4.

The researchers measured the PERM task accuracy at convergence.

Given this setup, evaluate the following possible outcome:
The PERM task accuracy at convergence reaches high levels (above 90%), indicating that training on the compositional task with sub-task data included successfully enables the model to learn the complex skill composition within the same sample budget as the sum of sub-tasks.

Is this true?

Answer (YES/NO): NO